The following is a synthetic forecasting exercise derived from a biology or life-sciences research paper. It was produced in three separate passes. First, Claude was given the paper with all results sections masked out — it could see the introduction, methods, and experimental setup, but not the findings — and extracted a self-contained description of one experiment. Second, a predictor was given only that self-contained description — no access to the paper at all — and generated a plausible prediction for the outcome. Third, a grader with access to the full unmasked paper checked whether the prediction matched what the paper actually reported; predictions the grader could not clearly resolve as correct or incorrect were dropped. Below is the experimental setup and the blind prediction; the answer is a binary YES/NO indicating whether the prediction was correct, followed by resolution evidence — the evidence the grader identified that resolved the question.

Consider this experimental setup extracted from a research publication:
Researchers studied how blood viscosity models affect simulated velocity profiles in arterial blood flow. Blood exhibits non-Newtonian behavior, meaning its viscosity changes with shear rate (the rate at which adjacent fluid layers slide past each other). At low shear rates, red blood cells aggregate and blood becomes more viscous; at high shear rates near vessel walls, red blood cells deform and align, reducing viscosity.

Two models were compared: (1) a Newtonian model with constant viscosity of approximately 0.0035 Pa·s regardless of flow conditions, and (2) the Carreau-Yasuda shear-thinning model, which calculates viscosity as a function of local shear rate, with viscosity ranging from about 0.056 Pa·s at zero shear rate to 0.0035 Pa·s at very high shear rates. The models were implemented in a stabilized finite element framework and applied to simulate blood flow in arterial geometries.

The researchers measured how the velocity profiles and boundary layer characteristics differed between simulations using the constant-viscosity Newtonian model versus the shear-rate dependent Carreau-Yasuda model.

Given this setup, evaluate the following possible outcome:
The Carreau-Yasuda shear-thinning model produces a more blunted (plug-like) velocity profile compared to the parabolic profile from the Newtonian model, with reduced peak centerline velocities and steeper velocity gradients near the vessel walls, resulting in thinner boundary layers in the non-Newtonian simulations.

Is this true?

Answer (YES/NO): YES